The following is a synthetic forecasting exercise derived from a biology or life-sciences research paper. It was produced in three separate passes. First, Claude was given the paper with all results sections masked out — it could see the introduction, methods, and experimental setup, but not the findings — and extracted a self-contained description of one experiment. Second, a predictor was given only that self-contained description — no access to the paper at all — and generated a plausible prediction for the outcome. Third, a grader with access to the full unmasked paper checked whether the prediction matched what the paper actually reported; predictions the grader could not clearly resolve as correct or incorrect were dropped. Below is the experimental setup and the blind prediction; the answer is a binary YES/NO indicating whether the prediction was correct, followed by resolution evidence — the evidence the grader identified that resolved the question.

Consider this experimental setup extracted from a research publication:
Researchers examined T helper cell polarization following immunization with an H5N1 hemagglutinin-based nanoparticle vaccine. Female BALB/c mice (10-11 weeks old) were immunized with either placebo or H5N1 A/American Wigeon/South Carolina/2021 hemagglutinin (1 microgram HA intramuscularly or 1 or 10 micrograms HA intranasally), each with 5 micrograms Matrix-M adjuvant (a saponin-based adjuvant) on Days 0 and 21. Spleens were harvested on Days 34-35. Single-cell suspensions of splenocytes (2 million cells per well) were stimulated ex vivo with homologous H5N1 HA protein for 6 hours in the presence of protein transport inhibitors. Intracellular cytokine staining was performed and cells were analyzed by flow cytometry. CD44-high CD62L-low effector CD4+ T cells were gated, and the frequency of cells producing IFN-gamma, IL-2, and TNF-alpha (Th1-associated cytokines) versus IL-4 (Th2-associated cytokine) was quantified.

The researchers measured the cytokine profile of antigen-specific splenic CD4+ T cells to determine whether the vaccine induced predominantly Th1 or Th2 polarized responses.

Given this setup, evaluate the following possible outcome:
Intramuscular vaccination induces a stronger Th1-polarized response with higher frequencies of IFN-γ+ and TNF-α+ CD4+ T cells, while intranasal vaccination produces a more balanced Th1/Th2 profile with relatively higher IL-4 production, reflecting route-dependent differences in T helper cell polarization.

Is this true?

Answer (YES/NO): NO